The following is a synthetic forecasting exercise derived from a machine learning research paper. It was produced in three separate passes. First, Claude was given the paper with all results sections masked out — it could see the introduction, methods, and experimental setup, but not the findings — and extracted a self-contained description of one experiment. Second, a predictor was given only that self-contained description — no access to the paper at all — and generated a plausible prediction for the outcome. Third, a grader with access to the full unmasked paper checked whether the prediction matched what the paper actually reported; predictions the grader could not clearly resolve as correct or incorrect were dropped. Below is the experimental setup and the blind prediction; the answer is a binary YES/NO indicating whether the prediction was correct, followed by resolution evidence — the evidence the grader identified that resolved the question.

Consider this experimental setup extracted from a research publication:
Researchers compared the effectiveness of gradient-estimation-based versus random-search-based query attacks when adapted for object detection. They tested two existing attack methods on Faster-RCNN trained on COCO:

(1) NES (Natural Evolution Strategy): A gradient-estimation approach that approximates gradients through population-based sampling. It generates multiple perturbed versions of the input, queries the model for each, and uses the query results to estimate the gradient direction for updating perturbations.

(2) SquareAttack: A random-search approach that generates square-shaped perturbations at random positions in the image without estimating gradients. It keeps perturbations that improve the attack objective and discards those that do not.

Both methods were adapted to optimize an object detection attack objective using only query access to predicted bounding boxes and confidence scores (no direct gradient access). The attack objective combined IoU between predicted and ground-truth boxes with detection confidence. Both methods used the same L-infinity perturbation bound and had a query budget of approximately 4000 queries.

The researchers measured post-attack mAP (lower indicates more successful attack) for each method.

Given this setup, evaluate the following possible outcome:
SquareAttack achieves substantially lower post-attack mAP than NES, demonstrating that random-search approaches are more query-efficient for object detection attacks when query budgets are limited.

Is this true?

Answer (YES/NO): YES